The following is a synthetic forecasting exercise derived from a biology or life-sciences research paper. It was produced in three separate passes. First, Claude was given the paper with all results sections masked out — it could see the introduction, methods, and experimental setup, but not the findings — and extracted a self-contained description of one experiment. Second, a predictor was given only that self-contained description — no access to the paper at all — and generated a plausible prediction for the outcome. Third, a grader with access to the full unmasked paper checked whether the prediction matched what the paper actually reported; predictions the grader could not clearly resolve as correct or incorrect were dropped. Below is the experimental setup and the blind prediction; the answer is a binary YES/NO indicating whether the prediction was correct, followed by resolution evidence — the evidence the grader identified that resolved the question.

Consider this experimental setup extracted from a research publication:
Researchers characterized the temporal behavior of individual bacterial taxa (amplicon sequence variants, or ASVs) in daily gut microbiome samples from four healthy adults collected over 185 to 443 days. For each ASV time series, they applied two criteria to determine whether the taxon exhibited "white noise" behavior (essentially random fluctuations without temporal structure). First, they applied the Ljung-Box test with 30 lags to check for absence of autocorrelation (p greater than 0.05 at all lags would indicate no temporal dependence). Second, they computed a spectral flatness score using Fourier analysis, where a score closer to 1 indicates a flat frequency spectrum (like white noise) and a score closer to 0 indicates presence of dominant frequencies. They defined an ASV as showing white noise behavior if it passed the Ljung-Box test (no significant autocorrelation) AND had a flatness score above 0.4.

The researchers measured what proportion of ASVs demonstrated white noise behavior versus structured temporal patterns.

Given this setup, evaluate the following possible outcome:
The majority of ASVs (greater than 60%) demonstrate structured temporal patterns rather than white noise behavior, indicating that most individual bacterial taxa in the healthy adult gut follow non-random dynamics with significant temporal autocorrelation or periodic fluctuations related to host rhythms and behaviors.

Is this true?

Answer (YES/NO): NO